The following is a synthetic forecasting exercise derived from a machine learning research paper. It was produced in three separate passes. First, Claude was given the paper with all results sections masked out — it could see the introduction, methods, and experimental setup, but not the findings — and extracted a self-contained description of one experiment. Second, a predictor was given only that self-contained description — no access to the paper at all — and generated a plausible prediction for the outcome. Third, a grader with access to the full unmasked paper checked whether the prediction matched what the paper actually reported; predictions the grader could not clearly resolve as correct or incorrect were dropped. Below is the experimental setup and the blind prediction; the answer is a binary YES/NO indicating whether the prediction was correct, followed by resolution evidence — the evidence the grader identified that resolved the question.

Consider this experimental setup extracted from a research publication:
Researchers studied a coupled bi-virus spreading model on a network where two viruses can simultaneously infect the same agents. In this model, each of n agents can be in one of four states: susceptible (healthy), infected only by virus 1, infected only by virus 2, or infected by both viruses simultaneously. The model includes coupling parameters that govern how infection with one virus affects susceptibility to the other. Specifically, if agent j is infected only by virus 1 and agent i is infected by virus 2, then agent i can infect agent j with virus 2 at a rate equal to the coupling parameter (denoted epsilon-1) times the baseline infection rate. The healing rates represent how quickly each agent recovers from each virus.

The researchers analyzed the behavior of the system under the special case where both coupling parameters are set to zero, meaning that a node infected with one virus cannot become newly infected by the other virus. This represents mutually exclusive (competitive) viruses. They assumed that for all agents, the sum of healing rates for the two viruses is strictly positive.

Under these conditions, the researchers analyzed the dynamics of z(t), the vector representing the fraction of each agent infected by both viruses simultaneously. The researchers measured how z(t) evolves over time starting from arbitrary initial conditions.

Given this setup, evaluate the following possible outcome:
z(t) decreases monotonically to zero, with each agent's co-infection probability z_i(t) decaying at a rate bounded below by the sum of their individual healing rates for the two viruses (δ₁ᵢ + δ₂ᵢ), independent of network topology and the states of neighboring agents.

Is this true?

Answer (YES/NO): NO